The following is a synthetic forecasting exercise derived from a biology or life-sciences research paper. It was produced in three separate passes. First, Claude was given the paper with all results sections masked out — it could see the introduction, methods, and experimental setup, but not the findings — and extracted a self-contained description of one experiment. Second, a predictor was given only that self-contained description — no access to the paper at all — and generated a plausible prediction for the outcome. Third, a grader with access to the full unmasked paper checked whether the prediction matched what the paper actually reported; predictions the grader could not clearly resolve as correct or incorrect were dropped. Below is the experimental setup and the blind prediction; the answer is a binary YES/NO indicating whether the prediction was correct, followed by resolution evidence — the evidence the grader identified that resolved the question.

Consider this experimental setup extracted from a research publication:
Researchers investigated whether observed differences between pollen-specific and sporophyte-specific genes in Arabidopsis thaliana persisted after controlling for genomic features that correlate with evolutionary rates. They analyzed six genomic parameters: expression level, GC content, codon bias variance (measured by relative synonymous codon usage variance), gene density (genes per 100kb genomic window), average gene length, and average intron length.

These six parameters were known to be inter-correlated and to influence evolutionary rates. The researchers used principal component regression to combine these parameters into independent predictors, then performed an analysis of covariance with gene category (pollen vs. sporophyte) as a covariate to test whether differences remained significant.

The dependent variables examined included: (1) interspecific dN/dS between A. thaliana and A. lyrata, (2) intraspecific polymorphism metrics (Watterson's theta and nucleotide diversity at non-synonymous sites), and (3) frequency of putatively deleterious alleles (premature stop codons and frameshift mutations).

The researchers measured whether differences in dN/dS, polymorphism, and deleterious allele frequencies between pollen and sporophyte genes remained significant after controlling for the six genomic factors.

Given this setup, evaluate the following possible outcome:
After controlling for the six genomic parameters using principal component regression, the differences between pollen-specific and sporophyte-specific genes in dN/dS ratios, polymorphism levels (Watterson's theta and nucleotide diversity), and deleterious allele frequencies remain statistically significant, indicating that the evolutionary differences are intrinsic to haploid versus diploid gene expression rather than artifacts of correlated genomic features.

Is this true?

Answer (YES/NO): YES